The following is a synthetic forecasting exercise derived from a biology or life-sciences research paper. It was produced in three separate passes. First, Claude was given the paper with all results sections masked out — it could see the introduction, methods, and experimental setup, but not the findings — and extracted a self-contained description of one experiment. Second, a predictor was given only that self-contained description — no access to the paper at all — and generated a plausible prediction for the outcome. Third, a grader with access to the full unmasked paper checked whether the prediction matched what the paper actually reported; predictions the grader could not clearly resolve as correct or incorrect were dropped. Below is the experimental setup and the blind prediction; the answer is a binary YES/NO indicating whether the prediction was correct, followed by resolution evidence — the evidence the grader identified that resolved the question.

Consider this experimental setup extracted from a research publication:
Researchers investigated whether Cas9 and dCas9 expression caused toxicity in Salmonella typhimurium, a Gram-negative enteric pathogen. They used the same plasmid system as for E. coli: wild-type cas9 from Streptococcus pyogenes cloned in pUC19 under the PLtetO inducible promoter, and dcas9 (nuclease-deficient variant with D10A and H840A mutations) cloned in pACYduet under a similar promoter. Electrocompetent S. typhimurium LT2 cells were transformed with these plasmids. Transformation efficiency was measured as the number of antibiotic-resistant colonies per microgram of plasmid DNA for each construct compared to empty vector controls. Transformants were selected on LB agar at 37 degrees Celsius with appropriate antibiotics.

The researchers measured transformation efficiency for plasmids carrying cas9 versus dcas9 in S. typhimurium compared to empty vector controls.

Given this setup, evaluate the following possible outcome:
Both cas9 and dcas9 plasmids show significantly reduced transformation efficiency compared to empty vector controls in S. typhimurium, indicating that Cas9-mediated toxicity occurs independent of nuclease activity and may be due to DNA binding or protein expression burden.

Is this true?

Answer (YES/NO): NO